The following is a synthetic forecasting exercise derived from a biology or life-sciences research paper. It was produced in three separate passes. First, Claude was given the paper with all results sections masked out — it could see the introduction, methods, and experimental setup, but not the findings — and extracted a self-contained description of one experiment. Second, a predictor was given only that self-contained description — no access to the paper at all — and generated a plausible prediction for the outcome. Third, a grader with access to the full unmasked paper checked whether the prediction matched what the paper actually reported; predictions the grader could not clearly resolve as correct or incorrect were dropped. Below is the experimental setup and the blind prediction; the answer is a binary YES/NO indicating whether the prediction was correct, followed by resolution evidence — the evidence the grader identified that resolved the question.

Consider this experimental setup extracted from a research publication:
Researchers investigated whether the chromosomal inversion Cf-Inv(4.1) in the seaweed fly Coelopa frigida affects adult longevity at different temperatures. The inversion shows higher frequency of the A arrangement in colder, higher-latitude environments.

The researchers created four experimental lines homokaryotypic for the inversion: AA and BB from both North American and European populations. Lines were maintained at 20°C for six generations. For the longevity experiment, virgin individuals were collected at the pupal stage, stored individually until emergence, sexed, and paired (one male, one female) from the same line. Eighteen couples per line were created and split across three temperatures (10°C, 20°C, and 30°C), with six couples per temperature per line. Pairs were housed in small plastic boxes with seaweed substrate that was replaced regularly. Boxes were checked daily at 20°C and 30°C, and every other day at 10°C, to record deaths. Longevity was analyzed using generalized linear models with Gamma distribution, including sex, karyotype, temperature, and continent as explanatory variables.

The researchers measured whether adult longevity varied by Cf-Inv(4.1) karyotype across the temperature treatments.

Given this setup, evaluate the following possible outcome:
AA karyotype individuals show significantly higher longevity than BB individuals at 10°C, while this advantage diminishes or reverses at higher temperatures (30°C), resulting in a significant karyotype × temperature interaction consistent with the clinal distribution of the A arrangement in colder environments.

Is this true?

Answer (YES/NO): NO